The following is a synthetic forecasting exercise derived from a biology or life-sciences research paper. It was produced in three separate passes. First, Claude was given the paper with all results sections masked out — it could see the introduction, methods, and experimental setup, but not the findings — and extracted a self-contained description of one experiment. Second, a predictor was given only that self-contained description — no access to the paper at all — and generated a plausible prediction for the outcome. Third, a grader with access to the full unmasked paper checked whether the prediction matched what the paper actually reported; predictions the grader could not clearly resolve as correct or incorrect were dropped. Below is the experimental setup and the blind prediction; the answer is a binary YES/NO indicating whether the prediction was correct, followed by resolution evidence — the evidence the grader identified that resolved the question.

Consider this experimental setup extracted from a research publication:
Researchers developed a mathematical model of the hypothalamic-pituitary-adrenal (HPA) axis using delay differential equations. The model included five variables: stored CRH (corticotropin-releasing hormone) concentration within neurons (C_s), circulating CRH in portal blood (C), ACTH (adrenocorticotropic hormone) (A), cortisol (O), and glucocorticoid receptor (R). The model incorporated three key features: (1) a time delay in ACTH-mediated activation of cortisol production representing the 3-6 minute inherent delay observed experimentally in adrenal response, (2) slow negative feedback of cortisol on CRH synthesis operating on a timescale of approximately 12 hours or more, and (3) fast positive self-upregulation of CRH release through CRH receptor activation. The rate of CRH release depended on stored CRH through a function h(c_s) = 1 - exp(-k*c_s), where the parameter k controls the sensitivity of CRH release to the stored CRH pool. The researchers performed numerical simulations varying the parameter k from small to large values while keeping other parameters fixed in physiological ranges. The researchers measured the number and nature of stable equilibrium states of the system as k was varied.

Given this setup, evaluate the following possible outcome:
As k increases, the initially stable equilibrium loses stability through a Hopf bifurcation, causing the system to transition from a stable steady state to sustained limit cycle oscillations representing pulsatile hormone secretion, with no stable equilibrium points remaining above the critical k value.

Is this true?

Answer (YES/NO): NO